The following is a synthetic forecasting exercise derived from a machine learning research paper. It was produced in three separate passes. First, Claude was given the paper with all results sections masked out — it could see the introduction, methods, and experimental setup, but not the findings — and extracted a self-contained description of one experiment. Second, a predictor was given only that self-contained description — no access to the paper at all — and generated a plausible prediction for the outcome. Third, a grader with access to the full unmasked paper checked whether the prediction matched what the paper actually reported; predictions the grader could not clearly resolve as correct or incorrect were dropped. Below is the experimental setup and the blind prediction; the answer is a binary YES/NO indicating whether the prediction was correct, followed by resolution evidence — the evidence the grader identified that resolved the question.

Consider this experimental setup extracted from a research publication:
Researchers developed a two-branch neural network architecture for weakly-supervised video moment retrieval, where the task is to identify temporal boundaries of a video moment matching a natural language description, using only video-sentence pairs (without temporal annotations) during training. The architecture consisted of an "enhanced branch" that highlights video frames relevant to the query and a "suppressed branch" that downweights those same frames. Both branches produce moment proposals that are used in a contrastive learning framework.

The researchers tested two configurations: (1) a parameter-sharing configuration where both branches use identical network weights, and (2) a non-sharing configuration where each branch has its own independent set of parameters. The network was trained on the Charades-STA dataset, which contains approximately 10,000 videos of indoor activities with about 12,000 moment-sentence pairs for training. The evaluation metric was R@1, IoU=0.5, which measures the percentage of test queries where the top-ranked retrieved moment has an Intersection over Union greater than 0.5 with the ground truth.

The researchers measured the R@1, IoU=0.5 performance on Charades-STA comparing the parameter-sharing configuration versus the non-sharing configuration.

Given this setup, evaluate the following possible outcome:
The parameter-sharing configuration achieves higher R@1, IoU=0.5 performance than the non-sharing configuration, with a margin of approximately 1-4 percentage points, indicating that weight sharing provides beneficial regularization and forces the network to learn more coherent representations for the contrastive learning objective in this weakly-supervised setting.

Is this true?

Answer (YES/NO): NO